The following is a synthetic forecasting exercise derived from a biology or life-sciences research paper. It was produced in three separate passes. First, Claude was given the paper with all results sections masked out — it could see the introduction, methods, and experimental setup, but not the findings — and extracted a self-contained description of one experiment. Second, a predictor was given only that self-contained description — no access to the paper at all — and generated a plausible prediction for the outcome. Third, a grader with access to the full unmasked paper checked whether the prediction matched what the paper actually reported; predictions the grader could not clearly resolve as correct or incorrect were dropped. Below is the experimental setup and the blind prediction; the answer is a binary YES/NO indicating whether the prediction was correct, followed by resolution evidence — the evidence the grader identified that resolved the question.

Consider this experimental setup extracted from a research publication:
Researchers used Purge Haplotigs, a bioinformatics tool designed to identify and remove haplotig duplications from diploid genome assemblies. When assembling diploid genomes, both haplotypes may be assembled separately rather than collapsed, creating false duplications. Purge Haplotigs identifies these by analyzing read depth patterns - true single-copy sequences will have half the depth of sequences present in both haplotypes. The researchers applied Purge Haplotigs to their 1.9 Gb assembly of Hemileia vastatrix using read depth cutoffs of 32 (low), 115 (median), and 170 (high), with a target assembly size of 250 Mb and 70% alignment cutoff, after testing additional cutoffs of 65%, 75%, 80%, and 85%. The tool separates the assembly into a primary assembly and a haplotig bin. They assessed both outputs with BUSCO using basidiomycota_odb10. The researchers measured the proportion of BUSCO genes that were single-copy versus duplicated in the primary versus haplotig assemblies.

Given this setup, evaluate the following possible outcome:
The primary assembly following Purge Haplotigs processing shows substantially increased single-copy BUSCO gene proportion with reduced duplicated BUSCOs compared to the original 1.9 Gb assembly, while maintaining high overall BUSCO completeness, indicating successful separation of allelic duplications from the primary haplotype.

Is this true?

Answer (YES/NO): NO